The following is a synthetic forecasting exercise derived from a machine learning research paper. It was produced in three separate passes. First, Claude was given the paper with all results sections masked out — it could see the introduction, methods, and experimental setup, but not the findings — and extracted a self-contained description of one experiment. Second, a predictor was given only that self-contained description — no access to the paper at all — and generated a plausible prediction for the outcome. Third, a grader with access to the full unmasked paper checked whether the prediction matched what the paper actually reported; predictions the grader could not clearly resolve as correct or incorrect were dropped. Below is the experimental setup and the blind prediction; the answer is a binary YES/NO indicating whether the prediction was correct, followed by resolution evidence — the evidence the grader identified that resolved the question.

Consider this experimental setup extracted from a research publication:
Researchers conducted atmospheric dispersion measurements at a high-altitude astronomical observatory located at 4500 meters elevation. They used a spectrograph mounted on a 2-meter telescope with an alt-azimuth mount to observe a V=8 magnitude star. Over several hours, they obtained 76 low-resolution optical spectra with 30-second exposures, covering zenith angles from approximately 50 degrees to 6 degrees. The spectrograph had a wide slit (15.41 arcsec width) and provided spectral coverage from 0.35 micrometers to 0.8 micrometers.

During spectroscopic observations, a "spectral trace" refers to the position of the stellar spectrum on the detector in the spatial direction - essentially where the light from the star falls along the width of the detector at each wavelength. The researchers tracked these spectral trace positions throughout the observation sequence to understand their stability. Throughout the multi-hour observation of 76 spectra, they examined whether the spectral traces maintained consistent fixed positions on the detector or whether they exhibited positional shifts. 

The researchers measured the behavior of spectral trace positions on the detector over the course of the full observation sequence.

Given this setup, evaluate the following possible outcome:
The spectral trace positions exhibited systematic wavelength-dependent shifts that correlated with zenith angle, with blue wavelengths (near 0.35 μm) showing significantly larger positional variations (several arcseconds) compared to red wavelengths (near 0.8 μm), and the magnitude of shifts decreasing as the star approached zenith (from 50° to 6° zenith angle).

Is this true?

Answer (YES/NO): NO